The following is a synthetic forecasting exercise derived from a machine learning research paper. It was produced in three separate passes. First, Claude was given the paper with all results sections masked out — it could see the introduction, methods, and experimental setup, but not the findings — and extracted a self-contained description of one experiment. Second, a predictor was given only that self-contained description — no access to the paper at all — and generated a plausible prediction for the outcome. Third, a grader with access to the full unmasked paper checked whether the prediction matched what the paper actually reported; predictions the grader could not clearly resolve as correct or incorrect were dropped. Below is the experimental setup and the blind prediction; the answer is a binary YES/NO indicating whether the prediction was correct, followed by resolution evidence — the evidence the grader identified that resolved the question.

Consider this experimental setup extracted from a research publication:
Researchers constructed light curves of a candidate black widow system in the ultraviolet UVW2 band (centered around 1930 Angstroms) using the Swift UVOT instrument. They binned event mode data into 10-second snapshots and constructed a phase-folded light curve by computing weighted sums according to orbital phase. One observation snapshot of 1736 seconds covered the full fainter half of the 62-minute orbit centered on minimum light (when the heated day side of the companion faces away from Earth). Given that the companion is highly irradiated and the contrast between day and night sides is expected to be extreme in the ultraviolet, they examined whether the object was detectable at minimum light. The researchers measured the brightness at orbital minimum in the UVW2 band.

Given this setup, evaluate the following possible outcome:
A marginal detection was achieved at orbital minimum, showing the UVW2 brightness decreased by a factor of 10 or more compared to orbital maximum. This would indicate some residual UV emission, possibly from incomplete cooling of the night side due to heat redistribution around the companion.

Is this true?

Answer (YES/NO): NO